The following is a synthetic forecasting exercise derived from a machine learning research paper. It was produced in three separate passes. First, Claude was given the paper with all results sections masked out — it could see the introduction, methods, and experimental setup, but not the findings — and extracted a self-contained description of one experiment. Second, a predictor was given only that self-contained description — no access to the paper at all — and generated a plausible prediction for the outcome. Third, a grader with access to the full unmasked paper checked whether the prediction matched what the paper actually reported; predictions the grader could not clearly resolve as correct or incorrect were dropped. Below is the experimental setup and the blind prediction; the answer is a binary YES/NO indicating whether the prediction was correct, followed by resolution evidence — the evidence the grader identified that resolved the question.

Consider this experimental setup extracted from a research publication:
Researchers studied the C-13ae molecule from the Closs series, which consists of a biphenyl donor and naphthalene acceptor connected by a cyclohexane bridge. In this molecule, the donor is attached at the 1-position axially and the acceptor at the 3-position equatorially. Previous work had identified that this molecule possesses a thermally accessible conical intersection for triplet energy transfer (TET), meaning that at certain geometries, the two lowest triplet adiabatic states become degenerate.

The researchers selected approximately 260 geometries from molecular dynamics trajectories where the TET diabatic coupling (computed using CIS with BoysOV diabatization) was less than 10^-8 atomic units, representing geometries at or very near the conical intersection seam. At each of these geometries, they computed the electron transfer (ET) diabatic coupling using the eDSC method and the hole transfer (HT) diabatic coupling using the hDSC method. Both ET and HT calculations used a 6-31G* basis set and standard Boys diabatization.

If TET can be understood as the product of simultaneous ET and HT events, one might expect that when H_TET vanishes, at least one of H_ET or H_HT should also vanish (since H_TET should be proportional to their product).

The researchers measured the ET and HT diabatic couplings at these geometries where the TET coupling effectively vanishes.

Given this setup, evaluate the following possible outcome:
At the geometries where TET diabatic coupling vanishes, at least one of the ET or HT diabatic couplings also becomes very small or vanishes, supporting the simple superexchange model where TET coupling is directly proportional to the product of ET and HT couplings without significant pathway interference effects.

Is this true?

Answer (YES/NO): NO